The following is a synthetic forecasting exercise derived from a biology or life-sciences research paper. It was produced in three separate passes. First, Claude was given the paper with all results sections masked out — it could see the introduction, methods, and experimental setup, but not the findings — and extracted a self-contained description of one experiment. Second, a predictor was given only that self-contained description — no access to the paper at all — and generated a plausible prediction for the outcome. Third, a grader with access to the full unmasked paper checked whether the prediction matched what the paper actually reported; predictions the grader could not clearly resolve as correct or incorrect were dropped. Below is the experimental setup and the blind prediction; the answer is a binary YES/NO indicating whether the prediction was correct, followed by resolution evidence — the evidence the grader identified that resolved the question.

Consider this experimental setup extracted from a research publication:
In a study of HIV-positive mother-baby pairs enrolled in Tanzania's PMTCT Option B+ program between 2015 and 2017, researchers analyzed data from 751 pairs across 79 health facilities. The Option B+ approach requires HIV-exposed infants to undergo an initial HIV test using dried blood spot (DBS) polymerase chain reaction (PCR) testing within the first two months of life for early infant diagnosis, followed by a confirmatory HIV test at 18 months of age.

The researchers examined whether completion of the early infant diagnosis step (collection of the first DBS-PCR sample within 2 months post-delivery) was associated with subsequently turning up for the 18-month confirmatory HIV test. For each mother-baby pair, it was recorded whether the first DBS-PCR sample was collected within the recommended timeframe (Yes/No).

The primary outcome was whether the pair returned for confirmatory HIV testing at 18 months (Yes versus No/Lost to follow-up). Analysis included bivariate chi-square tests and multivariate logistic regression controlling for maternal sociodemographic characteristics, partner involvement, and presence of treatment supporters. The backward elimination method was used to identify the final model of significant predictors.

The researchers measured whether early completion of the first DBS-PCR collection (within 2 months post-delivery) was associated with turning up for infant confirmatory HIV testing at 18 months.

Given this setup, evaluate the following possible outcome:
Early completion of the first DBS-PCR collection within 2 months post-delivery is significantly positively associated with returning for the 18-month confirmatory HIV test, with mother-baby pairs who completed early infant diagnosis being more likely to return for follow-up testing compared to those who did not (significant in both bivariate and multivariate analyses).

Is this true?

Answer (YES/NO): YES